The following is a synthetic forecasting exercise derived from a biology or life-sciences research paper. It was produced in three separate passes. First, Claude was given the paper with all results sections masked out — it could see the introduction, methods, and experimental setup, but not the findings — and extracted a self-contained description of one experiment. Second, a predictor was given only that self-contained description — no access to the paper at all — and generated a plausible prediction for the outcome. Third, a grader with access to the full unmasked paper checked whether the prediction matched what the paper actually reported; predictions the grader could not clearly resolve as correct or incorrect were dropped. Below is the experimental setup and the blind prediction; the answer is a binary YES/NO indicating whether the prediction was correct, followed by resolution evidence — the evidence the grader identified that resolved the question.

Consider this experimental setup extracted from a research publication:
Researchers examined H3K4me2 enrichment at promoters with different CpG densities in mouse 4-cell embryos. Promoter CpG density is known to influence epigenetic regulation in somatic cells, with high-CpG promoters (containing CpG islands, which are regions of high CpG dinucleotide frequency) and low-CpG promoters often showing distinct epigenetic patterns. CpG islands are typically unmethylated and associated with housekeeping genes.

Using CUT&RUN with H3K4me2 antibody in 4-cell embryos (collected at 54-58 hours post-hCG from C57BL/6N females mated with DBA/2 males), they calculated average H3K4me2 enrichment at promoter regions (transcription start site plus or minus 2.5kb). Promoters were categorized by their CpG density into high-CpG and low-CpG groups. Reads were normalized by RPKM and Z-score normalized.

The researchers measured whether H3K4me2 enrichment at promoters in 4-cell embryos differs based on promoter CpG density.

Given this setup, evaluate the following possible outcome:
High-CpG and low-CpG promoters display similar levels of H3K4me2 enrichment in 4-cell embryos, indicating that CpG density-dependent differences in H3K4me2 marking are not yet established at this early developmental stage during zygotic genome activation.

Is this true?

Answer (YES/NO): NO